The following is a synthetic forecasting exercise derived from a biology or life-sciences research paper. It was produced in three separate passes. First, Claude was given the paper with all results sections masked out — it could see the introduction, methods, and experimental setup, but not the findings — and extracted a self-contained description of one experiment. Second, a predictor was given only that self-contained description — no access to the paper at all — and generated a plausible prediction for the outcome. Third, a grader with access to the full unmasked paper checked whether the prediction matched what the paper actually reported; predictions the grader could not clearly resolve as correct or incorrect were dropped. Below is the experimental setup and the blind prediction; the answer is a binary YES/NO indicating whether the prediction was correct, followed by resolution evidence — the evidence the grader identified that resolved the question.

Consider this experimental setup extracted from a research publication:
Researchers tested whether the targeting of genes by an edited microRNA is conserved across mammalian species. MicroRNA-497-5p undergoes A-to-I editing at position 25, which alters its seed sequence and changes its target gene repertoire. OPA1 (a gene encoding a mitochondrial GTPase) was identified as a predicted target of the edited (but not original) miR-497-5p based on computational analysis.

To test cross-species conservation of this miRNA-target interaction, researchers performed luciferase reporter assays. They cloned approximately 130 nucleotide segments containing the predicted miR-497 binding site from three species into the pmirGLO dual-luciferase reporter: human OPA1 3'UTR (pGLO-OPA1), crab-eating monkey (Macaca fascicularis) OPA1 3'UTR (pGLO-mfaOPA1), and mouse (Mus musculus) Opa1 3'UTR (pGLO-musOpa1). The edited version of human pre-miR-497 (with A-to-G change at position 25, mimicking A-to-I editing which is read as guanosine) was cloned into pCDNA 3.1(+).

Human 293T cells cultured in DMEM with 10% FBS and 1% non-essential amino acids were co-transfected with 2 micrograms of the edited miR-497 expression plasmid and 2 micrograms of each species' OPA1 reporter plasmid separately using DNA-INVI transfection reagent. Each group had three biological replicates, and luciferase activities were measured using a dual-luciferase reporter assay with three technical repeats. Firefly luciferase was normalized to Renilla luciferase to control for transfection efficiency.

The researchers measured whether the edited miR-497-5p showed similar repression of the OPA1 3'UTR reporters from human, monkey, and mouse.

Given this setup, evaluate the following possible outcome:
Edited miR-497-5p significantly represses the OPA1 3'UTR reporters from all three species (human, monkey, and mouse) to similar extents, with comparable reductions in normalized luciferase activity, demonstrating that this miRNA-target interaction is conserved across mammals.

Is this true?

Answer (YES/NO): NO